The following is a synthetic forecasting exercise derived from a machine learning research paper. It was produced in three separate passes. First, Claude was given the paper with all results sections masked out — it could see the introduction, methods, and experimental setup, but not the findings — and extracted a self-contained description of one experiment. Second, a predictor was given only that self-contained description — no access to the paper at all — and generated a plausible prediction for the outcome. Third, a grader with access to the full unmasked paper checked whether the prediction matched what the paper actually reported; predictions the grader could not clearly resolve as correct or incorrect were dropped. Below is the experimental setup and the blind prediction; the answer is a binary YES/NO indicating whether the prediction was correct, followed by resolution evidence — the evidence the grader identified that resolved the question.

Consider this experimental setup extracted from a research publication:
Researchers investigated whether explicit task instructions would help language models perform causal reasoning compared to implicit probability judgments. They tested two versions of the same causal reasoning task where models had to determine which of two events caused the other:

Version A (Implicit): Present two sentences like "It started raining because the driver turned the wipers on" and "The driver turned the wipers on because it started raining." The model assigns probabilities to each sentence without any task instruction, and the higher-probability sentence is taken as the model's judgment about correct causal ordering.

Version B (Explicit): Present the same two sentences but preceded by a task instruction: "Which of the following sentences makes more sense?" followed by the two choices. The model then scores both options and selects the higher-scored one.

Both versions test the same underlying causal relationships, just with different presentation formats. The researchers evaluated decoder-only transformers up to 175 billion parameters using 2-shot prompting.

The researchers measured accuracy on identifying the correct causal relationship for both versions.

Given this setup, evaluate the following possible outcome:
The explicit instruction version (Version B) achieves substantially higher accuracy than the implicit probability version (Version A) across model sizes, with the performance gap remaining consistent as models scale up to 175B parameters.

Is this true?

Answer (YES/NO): NO